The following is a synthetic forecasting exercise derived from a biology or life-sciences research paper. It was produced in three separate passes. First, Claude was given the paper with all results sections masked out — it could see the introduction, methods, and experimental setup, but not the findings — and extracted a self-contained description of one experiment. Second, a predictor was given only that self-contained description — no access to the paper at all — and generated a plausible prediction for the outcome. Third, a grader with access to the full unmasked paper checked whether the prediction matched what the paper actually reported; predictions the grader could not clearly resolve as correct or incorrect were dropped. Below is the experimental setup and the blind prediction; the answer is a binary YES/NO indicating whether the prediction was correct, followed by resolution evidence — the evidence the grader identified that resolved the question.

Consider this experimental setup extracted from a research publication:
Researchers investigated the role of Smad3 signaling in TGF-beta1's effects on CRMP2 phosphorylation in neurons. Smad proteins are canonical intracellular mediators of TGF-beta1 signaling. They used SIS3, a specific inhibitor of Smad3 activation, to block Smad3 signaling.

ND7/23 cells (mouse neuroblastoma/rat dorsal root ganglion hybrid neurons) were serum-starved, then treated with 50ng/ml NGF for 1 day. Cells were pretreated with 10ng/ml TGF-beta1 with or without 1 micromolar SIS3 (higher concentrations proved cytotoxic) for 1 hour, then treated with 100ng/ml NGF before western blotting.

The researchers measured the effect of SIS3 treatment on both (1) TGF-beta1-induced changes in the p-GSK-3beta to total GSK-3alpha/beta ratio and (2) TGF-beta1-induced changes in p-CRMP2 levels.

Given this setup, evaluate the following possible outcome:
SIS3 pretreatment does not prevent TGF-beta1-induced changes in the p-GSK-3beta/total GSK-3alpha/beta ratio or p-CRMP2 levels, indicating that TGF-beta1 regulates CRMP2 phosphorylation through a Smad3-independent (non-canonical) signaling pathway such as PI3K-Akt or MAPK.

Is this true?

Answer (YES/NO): NO